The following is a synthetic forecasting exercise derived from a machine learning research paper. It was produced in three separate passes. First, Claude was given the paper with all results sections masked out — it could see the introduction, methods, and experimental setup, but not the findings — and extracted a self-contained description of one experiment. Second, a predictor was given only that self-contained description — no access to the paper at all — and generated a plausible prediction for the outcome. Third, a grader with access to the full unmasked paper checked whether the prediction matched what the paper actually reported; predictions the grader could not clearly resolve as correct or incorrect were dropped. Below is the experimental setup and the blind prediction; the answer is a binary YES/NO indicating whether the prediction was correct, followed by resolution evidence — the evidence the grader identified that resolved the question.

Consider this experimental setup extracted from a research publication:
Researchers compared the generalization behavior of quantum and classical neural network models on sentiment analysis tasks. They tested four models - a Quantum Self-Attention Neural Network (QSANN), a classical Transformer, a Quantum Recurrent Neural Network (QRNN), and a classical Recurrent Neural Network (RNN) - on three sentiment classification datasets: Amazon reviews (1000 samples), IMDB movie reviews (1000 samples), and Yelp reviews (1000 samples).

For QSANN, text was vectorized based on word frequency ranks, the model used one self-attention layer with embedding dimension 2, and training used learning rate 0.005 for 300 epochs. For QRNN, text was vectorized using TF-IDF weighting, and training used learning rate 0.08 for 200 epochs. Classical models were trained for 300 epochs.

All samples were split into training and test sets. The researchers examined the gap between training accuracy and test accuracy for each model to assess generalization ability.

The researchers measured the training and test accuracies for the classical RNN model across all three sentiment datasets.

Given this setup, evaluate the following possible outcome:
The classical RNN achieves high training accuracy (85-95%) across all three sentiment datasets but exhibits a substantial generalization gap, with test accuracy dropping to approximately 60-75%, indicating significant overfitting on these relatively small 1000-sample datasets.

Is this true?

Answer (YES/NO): NO